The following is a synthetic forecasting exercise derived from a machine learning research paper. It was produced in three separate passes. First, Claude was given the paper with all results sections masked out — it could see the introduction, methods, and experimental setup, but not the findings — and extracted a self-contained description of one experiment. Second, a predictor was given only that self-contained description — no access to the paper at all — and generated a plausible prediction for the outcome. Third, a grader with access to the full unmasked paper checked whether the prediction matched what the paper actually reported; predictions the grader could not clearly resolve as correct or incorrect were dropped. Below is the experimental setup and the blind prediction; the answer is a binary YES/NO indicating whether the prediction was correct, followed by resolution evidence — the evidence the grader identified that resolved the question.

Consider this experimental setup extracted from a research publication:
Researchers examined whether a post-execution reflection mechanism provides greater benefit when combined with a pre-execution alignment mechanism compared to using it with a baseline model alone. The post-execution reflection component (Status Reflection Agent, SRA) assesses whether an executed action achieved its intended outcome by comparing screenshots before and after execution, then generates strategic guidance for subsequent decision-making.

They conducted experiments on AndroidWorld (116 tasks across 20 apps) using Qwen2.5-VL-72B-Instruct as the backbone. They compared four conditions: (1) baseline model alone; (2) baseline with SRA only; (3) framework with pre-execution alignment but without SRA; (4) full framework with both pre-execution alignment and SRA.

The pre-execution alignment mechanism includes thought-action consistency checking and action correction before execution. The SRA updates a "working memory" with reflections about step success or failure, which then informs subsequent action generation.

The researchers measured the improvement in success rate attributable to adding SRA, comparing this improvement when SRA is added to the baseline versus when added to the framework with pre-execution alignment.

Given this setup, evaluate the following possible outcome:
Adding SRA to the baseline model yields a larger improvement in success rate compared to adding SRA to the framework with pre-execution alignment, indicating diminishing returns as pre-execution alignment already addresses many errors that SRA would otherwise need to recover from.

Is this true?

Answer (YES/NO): NO